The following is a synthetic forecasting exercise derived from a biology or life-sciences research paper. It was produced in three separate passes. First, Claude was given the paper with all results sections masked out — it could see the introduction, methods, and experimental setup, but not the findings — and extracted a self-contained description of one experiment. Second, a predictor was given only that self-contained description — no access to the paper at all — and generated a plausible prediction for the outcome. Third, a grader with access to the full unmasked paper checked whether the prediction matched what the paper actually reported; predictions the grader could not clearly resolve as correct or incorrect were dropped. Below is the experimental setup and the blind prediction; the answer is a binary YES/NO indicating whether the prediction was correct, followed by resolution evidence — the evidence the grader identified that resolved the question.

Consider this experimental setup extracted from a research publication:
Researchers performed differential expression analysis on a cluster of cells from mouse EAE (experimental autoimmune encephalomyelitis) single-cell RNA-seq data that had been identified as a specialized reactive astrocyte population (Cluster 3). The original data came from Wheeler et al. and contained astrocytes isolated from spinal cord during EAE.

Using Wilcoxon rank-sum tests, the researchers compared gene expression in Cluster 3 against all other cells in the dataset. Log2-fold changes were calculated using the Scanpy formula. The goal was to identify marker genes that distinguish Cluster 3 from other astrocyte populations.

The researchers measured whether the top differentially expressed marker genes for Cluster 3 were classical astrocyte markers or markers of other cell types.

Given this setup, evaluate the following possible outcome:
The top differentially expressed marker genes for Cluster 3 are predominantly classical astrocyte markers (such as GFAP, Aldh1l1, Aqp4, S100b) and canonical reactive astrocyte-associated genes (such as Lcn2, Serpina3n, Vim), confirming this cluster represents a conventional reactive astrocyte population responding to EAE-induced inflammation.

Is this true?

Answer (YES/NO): NO